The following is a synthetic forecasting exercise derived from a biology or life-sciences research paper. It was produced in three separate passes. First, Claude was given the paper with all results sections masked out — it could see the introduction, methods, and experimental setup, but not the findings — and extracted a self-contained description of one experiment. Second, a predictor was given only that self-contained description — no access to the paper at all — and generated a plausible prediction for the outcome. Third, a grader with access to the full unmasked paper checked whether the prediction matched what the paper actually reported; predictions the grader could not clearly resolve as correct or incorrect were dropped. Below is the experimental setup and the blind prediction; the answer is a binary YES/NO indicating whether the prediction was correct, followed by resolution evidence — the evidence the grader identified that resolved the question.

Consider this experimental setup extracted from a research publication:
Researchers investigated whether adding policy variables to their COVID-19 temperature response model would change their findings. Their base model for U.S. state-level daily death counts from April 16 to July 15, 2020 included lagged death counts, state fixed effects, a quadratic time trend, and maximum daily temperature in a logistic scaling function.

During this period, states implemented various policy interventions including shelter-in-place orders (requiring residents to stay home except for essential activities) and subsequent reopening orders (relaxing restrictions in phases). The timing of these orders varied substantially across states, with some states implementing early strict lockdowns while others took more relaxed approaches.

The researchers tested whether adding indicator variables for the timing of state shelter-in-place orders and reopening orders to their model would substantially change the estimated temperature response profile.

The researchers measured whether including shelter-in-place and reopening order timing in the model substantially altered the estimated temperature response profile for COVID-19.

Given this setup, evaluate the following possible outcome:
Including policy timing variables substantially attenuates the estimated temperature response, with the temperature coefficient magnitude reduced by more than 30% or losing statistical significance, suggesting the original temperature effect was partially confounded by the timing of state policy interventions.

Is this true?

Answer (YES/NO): NO